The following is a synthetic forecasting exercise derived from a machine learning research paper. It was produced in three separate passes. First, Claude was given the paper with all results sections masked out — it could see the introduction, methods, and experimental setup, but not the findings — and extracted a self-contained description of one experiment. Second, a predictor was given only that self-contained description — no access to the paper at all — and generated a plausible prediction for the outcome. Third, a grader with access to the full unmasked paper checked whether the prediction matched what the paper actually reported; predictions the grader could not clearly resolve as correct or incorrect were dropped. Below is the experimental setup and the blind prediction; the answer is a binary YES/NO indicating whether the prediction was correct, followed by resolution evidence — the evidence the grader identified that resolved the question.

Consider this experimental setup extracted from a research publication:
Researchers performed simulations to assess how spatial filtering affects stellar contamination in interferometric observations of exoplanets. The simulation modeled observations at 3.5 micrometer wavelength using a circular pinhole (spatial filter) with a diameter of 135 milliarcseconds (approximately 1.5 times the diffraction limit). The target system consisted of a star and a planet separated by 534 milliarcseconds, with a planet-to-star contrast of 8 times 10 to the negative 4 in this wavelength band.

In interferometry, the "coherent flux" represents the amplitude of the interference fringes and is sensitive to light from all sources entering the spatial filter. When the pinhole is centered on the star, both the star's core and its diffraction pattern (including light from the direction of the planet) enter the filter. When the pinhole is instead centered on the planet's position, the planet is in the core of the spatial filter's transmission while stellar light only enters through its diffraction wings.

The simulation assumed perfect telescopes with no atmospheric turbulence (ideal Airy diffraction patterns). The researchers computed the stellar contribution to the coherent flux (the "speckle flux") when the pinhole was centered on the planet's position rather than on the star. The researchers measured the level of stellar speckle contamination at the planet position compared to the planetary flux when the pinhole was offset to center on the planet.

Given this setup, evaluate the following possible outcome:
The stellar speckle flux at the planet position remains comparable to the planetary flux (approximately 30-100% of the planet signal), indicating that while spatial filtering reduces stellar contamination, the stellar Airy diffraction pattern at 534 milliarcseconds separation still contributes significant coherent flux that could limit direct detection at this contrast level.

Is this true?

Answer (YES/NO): YES